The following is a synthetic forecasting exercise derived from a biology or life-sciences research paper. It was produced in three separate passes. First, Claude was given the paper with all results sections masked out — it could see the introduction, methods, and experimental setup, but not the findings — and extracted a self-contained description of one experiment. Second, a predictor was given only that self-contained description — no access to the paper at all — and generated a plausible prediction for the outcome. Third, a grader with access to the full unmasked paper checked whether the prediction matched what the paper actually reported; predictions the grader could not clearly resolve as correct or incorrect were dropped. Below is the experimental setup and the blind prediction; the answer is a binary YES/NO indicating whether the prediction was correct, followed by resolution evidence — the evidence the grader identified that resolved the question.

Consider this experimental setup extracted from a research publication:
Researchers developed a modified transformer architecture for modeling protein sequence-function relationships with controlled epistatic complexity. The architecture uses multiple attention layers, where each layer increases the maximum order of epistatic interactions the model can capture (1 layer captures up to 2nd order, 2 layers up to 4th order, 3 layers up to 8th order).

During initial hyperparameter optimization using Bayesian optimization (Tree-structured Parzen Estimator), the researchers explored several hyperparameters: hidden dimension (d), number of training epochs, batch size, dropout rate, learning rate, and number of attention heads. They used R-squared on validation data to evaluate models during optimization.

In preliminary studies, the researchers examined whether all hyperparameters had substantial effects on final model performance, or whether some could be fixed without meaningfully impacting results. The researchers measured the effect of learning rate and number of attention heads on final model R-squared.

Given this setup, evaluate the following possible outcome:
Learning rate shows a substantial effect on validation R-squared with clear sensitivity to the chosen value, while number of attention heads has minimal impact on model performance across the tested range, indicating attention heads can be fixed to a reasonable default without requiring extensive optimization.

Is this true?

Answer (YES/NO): NO